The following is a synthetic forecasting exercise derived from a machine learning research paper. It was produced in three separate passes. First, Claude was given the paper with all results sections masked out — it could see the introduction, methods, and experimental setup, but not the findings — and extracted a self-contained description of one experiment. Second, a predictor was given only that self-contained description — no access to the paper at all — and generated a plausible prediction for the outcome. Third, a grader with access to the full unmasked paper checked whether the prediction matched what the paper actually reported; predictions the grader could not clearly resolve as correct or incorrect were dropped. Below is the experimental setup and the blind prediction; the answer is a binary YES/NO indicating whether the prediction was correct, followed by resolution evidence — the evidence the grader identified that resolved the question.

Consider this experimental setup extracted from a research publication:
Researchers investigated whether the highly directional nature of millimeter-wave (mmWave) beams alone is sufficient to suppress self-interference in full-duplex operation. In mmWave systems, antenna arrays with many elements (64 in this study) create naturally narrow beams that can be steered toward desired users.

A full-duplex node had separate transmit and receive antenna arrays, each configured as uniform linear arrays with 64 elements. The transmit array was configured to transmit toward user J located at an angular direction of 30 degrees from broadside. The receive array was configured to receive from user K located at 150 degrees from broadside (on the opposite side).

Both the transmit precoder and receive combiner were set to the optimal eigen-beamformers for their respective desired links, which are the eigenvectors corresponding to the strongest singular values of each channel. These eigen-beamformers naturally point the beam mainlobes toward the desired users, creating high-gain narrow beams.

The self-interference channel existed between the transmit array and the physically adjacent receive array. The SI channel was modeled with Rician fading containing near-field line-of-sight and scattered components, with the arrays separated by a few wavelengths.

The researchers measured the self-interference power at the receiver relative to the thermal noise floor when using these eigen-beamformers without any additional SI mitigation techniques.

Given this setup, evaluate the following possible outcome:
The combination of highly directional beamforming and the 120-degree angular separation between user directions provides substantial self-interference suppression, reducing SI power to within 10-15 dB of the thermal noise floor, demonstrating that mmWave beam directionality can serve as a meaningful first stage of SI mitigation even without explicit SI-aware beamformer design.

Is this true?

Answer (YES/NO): NO